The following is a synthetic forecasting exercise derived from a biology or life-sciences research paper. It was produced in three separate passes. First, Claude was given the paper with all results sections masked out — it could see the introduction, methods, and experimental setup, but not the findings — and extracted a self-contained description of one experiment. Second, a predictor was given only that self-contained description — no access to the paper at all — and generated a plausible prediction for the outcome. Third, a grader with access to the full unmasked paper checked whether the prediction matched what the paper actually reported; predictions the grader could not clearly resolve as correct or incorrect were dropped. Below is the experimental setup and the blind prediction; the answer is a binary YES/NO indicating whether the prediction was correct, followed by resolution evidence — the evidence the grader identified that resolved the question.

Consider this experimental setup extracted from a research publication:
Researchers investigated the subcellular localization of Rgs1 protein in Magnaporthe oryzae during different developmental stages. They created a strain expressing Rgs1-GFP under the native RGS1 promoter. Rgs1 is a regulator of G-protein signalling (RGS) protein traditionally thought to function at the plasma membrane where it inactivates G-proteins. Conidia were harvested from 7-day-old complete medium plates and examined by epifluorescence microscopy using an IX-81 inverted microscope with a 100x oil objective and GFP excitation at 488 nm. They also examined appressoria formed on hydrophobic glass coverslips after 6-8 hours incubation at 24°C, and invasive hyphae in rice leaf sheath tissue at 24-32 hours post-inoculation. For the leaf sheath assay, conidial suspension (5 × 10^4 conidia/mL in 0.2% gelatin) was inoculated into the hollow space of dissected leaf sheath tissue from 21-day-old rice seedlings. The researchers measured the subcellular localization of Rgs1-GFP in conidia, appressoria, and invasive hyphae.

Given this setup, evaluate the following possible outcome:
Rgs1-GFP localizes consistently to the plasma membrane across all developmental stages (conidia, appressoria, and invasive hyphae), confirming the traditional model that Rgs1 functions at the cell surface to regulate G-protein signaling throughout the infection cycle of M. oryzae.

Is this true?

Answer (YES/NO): NO